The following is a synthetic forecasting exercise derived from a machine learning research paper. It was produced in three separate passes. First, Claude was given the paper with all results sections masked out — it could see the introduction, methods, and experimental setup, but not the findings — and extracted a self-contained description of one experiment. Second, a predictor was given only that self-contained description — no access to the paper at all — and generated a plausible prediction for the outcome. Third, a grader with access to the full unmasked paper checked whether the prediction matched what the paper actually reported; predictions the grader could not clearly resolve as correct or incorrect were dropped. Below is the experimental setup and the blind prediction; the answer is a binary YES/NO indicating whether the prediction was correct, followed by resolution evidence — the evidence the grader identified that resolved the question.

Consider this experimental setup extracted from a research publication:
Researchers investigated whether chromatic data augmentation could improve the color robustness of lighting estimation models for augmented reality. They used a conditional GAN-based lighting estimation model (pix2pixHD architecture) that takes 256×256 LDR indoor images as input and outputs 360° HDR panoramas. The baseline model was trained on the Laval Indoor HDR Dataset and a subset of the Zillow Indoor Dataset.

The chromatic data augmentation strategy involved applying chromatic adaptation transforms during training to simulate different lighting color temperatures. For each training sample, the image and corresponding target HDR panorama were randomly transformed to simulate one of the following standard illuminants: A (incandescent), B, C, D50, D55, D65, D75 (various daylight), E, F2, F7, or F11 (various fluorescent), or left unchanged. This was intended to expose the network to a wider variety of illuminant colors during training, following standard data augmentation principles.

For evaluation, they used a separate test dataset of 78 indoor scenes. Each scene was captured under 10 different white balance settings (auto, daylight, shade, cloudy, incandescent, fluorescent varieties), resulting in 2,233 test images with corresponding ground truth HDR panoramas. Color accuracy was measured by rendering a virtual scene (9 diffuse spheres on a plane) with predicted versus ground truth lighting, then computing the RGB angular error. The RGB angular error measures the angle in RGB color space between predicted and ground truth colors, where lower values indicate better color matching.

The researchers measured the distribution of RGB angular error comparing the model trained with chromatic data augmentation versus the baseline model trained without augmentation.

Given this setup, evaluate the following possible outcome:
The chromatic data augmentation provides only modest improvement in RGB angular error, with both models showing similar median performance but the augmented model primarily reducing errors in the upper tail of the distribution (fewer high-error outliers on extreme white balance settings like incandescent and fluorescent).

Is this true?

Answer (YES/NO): NO